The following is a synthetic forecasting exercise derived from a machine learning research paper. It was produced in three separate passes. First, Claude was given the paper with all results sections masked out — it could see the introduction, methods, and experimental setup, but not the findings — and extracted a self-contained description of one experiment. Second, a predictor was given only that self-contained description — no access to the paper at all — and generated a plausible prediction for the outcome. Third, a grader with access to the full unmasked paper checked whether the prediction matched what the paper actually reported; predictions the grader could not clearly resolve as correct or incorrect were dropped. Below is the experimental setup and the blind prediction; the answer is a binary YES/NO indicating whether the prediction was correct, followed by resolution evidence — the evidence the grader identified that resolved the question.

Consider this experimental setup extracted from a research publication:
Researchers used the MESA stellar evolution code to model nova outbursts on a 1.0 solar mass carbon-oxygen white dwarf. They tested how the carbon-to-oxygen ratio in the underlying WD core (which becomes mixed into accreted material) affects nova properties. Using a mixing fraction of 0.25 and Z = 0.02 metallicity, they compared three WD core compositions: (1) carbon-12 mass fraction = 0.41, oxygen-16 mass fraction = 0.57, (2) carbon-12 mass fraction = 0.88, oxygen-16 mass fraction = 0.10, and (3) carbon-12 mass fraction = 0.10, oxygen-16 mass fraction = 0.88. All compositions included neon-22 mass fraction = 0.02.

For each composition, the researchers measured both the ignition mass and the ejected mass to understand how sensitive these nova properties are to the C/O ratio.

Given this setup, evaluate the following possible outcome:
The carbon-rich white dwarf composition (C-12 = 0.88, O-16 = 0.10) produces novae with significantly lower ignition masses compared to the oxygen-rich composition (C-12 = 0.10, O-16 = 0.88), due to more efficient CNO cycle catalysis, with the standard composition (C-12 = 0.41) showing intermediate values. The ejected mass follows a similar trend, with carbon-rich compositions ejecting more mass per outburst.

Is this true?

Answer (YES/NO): NO